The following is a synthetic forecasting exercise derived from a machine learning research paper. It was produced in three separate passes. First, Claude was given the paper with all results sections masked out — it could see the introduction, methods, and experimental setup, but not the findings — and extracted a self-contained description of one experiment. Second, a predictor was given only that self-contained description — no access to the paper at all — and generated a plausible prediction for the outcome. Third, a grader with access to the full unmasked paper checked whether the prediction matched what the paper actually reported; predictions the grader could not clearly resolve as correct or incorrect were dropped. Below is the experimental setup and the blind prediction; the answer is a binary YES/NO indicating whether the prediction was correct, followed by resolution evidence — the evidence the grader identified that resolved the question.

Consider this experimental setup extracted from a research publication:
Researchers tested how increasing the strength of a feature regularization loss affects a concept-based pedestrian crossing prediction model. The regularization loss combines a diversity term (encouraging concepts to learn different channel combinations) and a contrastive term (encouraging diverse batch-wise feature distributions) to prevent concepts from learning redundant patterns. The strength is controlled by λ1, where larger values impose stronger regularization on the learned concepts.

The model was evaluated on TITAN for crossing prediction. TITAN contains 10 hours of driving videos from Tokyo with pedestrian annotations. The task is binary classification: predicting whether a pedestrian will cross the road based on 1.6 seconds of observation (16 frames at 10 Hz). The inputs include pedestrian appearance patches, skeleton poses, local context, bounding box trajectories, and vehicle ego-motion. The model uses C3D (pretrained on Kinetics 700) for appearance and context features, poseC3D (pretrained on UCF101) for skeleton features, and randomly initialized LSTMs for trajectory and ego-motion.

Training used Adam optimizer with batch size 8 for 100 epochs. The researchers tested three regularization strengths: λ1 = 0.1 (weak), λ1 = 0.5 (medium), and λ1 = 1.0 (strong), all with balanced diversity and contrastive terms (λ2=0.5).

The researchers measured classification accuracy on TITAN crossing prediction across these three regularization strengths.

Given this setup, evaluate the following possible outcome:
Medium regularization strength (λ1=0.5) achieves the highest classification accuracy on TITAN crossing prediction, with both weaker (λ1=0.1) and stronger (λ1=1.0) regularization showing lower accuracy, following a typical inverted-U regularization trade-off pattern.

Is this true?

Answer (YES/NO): NO